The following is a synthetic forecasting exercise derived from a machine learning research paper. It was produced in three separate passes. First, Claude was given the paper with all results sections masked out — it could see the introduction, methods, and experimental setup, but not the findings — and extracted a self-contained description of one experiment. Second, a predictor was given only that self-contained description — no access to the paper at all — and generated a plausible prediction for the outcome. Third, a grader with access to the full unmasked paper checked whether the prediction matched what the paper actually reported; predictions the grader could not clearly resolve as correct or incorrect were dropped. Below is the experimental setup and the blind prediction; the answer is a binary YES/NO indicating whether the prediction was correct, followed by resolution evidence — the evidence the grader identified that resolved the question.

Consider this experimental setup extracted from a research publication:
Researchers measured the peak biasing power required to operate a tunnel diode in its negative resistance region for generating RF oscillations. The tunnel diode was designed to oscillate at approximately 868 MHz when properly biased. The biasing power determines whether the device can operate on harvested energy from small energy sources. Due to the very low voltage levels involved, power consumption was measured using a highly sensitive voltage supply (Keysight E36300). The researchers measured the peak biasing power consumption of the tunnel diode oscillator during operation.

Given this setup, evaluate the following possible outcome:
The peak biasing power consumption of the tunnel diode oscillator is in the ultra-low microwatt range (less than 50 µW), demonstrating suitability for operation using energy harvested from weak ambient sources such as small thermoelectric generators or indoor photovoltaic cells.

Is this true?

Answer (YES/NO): NO